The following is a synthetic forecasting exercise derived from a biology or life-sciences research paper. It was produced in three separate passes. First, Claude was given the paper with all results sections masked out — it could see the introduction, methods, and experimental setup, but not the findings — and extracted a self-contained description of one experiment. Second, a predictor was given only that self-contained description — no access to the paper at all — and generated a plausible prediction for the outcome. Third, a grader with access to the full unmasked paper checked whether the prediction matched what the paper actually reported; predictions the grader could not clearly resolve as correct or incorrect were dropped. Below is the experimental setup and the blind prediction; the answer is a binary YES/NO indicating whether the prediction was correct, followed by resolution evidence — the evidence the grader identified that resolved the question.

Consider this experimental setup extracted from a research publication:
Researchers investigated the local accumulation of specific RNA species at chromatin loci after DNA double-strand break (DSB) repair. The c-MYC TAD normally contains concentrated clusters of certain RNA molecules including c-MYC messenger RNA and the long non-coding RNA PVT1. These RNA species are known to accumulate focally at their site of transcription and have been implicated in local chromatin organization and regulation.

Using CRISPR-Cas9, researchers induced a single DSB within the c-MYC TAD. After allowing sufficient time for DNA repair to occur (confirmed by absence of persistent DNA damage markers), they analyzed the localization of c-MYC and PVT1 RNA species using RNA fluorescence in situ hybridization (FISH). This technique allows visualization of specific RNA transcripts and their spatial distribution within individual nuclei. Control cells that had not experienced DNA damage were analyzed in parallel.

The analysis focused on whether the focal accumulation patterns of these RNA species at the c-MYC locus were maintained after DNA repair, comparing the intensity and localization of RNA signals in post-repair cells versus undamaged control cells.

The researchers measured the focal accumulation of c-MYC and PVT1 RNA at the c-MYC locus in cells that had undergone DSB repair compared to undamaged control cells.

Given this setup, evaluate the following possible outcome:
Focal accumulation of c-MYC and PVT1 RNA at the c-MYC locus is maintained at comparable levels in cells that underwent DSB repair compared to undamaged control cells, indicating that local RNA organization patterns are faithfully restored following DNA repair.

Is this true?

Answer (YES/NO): NO